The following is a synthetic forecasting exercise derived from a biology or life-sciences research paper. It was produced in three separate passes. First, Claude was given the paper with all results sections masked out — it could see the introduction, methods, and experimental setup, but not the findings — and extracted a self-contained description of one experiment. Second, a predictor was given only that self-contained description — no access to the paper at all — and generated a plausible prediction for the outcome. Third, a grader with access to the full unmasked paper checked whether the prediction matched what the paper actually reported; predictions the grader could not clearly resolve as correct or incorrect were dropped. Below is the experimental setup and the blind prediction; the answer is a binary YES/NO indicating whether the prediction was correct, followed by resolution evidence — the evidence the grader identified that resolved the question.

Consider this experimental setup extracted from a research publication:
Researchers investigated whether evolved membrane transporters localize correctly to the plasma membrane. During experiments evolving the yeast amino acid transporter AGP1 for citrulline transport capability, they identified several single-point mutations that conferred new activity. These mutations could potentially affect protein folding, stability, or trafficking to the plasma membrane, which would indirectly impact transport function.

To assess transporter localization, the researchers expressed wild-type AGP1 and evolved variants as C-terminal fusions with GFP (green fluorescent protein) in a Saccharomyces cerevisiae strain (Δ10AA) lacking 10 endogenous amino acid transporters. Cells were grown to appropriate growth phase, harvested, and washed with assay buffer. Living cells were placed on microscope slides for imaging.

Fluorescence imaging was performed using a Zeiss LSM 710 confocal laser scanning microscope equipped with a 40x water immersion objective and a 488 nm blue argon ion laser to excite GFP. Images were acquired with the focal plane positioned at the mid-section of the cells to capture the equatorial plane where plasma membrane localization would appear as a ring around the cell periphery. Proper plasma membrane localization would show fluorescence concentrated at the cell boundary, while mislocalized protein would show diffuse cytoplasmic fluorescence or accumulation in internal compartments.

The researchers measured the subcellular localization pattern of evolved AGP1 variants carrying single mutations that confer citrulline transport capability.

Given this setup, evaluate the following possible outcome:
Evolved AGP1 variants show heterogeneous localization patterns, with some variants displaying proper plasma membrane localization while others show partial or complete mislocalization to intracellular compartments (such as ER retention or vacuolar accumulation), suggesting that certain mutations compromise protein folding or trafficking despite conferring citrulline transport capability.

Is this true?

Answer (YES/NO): YES